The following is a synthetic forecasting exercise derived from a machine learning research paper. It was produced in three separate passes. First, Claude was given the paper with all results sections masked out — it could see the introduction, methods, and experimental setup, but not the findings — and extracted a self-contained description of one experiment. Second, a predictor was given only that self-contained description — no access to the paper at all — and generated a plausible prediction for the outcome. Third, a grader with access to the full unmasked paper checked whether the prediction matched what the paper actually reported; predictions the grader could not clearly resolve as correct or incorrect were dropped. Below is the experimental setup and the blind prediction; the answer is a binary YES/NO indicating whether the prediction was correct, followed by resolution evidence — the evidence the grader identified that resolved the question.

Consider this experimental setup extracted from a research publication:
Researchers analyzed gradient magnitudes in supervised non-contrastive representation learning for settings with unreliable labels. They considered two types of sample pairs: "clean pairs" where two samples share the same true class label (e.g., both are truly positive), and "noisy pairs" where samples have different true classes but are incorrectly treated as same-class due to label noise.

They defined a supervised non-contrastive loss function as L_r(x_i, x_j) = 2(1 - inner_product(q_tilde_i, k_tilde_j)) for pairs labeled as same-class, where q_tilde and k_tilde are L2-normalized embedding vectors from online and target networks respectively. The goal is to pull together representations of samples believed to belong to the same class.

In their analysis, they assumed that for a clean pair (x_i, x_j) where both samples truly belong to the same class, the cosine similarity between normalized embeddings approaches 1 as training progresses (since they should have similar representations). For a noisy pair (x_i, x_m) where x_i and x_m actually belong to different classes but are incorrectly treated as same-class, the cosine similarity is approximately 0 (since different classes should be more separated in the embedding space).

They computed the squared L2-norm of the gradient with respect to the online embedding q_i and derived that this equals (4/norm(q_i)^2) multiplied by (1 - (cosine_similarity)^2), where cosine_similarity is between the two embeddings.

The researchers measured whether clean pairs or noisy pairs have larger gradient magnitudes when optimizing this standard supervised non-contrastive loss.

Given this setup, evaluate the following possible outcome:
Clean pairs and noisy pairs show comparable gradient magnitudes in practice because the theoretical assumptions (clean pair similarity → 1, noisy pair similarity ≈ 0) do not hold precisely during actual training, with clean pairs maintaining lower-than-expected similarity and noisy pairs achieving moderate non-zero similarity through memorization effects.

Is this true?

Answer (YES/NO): NO